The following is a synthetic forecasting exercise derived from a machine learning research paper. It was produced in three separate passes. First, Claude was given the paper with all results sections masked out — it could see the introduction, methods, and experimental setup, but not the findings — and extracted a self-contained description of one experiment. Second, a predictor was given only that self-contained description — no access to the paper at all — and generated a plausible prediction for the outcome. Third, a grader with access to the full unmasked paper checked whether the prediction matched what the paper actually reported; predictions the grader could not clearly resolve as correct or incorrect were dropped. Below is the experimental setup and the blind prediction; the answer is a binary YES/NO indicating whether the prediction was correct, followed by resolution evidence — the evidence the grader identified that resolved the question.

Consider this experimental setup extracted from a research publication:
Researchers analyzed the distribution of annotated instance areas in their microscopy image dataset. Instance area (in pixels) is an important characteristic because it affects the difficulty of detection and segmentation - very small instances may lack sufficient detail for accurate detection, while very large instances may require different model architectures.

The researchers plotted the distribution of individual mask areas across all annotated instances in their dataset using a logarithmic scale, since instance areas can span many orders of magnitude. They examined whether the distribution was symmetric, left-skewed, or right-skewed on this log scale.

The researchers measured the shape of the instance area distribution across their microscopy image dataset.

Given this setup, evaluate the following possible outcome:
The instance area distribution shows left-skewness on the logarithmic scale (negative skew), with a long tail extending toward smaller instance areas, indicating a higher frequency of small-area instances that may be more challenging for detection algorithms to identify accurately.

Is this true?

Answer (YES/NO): NO